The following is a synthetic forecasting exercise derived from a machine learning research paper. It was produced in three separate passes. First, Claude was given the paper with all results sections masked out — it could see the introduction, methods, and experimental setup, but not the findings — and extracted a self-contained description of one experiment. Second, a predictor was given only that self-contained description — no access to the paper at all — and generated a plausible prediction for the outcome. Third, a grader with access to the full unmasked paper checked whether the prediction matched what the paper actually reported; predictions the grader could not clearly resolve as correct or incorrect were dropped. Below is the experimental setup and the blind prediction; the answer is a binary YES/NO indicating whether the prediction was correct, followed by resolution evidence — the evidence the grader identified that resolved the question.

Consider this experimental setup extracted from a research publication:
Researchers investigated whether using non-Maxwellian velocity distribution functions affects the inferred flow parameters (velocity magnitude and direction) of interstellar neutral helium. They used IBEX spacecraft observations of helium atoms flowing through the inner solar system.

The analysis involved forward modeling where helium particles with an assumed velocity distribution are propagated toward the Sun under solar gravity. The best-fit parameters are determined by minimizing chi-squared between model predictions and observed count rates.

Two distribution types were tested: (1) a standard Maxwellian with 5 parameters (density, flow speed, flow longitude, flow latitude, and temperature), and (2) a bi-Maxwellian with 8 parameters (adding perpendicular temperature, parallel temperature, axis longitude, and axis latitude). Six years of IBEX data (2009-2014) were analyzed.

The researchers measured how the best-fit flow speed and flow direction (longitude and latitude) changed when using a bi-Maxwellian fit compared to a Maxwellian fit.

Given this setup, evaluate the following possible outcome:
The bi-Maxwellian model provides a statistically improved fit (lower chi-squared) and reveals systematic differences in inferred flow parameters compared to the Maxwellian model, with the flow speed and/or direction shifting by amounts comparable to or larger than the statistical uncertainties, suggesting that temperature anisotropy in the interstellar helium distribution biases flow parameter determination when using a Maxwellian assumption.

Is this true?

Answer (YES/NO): NO